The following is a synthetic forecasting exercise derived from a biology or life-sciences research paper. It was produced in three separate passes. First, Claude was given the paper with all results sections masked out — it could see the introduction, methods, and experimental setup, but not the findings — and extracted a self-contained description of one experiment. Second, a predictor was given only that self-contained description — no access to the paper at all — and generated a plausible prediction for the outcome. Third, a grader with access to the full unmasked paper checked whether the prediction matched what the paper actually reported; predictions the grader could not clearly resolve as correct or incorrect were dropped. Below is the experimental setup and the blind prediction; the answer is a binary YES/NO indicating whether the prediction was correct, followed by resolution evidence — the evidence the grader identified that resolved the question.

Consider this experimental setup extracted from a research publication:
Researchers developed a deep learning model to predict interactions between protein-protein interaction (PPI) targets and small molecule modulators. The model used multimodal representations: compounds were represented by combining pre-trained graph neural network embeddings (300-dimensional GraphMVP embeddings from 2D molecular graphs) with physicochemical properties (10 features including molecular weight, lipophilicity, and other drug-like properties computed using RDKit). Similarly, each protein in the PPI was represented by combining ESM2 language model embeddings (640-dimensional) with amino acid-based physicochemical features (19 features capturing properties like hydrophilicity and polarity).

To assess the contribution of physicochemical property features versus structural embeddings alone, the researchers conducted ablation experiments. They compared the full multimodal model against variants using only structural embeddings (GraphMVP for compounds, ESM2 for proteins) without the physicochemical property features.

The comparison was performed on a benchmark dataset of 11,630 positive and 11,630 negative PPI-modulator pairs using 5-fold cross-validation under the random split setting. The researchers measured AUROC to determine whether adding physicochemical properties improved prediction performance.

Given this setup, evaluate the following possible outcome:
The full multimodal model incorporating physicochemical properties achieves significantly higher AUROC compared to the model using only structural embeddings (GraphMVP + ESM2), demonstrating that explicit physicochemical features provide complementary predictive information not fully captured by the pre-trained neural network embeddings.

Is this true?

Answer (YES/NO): NO